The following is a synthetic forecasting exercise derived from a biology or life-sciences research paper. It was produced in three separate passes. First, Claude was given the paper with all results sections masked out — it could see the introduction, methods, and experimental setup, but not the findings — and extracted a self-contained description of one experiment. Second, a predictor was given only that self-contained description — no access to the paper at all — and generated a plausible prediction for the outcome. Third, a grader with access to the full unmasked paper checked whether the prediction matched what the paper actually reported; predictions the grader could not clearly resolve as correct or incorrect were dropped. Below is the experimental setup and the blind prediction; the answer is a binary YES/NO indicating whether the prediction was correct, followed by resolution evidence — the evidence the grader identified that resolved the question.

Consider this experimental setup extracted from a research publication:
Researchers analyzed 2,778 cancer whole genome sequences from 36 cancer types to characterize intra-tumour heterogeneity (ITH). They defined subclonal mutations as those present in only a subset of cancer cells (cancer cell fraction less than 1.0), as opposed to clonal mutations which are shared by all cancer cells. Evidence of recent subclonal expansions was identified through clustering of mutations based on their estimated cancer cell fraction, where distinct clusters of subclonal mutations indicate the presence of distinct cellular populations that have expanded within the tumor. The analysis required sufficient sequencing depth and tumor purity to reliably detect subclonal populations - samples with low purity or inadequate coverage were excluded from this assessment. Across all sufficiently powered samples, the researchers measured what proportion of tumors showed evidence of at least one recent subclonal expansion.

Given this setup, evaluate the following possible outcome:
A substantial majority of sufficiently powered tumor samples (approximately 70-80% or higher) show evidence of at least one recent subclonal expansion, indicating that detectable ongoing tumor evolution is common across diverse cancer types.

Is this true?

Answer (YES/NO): YES